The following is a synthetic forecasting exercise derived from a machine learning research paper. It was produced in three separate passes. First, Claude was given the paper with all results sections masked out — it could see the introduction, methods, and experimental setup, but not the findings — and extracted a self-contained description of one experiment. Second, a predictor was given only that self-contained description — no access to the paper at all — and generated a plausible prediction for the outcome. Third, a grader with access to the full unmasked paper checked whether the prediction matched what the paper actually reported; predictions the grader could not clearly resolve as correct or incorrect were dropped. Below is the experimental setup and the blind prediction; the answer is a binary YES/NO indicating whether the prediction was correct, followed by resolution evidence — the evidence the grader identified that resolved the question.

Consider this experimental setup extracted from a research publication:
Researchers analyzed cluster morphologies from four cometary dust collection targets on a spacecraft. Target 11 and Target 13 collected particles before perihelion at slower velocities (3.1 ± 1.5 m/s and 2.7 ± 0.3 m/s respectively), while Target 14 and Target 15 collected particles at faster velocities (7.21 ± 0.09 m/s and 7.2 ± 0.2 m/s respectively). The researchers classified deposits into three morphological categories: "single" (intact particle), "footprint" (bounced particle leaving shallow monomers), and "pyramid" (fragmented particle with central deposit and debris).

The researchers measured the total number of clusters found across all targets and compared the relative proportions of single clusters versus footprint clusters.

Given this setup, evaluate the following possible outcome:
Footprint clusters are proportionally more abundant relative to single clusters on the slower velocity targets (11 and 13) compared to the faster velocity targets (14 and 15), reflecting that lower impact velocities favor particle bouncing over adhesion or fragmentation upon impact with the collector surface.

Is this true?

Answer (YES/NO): NO